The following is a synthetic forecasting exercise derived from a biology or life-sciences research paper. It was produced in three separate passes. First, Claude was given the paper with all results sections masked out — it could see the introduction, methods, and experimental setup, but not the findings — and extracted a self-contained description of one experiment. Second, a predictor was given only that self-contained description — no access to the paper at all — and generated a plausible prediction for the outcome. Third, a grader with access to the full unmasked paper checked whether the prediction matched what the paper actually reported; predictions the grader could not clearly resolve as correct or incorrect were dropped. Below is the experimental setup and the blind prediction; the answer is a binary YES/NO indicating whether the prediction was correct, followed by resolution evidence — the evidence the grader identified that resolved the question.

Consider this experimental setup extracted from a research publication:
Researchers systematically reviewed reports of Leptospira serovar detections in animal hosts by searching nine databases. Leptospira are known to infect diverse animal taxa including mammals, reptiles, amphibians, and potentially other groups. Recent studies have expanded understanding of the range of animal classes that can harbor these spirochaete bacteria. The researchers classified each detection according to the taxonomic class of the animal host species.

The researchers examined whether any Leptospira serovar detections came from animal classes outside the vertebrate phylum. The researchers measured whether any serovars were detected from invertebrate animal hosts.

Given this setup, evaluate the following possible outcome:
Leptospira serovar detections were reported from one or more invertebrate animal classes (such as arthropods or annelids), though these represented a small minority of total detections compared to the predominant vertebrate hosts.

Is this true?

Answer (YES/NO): YES